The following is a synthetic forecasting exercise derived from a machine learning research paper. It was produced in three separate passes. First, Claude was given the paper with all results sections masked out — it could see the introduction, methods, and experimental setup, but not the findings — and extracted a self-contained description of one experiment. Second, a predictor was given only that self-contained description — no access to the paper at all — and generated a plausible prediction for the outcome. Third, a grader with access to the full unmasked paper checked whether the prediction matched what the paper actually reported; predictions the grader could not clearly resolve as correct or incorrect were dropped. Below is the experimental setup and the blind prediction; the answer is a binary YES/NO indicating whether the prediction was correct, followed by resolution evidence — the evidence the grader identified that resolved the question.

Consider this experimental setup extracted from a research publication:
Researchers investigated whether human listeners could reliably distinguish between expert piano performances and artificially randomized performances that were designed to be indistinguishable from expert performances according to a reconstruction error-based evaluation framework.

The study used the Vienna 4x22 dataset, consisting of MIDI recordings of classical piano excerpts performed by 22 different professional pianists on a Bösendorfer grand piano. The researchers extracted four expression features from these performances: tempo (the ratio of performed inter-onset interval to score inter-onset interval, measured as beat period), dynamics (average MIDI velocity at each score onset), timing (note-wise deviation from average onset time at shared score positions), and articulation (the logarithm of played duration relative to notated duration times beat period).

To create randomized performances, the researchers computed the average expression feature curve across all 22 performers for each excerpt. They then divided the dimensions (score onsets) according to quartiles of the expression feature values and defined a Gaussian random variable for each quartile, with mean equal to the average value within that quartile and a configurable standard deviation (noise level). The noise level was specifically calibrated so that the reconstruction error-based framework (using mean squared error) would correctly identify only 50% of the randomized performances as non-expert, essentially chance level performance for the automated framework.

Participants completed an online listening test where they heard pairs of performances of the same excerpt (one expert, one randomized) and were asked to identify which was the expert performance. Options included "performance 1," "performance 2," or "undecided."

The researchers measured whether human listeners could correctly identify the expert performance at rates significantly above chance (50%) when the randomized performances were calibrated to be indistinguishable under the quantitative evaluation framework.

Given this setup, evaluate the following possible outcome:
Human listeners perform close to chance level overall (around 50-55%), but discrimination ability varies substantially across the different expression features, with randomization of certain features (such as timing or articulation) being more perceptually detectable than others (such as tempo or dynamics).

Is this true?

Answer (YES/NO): NO